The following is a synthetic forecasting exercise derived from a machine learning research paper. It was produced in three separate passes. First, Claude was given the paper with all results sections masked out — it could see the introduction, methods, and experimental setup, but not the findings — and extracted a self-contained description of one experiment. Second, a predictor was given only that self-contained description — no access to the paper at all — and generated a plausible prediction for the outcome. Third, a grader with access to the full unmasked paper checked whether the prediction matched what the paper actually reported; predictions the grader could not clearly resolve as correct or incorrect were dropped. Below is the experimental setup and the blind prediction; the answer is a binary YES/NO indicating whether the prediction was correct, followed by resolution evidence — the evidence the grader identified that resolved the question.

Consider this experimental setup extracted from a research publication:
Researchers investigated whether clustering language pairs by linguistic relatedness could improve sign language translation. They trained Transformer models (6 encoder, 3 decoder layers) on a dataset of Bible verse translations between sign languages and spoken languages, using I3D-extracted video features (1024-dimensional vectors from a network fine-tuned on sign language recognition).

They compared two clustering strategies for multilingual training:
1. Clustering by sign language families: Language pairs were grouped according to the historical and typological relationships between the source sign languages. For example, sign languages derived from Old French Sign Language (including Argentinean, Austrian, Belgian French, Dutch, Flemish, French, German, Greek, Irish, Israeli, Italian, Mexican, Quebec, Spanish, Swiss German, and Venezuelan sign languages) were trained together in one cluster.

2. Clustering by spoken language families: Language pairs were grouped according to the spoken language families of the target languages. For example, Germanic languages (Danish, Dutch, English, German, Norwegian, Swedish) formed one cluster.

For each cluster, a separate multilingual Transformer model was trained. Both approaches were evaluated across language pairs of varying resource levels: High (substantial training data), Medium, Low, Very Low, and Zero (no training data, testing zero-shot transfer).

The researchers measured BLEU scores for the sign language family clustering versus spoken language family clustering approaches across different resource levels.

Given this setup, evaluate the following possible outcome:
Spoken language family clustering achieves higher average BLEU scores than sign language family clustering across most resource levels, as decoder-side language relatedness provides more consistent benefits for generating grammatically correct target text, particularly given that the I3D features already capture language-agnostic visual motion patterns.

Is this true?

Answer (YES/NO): YES